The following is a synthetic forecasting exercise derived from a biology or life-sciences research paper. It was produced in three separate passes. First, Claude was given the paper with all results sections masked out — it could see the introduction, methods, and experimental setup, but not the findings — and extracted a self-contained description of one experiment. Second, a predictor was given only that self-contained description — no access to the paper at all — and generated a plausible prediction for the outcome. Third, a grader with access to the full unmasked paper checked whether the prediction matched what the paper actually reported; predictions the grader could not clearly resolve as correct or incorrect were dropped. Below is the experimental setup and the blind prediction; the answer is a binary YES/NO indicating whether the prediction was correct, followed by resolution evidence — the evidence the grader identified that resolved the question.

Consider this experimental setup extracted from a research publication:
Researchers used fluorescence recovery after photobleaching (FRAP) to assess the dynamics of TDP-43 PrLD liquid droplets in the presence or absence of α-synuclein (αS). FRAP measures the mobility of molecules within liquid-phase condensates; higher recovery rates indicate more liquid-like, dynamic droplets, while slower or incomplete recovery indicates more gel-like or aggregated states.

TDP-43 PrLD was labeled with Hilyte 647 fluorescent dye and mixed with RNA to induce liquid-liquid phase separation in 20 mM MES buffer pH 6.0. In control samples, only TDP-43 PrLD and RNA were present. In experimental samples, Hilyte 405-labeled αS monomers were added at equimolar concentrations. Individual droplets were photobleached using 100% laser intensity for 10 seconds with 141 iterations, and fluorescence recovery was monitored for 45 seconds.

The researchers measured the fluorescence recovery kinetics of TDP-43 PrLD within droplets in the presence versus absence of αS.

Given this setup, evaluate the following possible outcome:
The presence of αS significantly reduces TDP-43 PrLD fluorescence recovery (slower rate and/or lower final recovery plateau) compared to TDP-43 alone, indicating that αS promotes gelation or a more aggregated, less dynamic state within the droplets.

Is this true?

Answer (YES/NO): YES